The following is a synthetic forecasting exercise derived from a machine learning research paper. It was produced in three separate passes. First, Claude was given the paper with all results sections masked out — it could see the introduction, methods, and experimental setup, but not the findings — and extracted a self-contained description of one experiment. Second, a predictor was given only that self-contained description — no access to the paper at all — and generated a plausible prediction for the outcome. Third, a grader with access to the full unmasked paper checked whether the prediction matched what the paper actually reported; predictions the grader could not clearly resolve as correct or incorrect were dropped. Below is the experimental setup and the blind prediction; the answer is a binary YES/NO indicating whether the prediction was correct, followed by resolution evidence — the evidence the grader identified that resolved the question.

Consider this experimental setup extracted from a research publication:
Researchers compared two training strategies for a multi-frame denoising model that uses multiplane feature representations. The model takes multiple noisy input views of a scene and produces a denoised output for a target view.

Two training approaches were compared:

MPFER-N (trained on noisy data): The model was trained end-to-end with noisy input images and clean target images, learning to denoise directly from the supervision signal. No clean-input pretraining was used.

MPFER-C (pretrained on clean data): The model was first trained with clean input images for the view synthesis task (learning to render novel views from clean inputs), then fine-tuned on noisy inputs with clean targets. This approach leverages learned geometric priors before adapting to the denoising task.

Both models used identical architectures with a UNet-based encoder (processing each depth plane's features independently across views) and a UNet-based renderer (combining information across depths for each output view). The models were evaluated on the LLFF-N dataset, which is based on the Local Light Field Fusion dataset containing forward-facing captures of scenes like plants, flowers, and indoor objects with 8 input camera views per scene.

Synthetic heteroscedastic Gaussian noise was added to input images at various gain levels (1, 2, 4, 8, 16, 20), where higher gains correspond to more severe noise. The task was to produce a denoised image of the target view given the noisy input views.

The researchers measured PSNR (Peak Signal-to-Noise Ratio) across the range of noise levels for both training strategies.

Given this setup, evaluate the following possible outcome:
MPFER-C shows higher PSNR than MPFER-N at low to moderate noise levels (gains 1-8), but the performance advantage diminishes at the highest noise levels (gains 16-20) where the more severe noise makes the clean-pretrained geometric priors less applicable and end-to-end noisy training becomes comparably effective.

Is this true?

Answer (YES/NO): NO